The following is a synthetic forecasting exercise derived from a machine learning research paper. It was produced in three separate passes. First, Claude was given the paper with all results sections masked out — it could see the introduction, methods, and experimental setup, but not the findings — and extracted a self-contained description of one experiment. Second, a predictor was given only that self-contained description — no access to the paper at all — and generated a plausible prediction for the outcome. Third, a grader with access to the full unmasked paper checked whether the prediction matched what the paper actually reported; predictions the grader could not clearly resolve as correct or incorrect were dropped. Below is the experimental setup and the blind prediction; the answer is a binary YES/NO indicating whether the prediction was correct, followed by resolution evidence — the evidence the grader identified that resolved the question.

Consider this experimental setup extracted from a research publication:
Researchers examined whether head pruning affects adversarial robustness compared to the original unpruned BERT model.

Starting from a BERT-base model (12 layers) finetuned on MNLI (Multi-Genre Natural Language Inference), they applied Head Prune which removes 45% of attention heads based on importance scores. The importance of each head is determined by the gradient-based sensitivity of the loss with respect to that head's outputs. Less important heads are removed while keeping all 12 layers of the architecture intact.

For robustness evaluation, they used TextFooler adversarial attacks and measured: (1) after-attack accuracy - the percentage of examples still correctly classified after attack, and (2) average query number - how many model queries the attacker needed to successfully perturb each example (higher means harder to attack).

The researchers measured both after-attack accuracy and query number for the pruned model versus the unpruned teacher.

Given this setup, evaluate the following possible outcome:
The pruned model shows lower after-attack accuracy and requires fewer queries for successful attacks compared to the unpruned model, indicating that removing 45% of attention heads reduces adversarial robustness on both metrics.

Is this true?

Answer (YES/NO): NO